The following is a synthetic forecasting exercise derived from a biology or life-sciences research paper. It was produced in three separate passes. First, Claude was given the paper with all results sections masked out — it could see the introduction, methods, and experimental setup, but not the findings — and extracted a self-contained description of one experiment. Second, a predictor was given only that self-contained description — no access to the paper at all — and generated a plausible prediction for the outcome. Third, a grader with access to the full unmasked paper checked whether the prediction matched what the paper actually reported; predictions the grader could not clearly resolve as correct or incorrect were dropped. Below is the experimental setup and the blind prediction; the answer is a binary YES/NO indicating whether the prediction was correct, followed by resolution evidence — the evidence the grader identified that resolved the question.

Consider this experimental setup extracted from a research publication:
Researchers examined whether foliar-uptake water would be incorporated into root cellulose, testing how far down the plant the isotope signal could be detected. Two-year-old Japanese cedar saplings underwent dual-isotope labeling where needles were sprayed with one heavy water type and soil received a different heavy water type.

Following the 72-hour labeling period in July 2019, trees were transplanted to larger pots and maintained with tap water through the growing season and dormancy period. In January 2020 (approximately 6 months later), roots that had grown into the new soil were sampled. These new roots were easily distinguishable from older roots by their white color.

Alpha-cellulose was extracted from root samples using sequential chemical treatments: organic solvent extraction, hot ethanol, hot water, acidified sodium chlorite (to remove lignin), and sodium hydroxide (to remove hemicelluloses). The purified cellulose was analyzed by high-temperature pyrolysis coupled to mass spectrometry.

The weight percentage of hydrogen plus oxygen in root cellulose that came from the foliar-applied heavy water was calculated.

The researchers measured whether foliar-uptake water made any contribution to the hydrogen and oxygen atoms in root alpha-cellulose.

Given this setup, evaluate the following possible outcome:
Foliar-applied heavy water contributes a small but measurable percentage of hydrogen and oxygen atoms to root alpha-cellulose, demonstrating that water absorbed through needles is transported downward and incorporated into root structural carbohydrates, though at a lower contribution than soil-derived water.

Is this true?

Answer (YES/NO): NO